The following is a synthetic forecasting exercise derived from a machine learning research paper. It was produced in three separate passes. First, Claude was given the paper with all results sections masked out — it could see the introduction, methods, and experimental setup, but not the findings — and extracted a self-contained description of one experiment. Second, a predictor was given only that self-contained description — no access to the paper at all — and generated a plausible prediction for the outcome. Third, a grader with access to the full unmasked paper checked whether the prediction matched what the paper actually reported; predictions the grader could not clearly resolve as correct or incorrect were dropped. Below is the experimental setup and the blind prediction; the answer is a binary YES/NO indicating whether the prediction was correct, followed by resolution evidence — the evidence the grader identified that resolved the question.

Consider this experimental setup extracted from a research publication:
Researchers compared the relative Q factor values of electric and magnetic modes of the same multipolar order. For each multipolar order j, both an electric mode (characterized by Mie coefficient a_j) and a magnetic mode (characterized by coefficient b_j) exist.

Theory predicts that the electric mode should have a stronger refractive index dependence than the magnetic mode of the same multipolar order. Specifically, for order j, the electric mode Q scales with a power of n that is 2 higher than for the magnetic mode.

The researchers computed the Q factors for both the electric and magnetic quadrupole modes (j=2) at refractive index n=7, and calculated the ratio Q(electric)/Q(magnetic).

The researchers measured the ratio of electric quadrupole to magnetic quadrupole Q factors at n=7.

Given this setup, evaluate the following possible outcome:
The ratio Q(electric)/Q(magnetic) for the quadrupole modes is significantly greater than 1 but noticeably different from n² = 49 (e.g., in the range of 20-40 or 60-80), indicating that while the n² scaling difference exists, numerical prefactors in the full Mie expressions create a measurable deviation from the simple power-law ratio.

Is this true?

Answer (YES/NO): NO